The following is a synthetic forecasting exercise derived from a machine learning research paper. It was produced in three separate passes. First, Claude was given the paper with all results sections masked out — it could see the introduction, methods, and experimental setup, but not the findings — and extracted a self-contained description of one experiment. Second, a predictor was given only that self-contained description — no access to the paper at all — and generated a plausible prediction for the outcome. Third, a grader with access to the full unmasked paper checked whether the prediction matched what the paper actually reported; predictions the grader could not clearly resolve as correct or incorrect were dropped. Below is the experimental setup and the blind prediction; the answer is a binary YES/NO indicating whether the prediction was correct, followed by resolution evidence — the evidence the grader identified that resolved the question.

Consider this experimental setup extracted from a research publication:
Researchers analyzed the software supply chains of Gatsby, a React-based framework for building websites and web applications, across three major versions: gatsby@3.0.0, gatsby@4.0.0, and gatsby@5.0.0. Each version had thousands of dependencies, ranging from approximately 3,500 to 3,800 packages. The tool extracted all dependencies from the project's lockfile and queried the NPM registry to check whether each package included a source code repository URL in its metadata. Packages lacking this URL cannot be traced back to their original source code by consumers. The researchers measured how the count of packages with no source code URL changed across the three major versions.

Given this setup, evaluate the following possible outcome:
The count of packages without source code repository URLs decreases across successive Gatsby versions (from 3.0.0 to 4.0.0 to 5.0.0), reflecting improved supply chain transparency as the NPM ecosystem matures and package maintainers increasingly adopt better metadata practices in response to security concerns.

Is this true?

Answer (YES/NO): YES